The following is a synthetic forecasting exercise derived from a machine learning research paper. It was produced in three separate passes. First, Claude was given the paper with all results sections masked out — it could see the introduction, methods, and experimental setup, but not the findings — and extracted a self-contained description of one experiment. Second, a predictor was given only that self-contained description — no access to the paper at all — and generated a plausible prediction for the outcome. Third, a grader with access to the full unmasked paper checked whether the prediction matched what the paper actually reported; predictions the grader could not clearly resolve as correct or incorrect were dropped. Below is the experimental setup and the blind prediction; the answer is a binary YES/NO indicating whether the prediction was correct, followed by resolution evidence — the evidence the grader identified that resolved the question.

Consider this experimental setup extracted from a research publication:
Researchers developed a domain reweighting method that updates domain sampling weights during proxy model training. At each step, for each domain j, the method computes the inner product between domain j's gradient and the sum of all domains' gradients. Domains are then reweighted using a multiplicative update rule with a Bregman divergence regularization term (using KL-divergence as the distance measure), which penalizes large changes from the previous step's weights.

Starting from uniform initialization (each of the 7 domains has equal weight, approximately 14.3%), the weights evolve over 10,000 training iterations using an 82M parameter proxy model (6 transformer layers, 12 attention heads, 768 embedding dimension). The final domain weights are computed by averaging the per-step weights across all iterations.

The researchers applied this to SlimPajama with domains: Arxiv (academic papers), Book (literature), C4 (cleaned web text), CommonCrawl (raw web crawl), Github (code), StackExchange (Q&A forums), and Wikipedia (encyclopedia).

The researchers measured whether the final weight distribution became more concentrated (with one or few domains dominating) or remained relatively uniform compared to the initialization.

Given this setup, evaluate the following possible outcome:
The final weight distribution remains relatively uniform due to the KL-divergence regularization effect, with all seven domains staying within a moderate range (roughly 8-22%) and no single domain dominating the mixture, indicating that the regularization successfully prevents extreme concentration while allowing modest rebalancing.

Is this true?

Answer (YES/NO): NO